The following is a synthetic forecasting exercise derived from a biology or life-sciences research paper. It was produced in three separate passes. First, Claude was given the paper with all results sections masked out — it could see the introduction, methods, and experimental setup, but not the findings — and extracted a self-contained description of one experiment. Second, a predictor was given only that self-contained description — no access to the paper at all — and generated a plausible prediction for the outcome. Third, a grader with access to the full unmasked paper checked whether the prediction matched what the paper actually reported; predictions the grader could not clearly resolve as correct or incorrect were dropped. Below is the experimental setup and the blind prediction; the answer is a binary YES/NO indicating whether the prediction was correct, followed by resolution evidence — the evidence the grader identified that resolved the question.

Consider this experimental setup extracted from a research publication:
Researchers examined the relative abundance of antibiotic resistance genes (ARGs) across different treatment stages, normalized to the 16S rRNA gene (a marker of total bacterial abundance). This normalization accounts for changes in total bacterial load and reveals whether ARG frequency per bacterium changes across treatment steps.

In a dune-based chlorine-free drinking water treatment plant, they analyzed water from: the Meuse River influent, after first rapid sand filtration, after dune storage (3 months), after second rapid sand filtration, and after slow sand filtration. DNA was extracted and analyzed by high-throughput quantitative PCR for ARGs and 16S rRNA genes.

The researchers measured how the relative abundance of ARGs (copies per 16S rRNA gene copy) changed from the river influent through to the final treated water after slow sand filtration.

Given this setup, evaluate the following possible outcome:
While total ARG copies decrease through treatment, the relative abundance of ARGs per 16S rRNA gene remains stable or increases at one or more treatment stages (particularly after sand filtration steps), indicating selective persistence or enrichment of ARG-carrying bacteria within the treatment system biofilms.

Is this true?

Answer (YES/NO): NO